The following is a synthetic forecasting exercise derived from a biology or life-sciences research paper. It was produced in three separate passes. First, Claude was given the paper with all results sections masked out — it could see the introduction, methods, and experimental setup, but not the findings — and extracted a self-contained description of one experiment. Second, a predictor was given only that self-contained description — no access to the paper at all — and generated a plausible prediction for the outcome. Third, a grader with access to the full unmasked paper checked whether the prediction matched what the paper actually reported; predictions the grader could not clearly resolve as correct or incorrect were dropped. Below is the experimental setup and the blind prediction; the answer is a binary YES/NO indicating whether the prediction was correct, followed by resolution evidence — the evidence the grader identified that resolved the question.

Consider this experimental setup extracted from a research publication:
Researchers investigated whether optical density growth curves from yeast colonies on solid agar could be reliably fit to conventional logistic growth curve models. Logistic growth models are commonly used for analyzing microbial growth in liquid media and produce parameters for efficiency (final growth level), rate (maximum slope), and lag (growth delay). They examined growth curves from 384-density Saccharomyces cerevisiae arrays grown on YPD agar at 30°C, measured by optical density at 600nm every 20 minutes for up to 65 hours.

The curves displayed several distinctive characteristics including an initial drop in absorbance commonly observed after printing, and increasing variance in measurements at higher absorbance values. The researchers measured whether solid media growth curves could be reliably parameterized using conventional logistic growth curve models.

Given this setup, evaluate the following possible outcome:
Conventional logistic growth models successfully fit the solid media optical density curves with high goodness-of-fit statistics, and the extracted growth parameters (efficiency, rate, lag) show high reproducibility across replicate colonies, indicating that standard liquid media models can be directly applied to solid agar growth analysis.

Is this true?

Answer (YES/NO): NO